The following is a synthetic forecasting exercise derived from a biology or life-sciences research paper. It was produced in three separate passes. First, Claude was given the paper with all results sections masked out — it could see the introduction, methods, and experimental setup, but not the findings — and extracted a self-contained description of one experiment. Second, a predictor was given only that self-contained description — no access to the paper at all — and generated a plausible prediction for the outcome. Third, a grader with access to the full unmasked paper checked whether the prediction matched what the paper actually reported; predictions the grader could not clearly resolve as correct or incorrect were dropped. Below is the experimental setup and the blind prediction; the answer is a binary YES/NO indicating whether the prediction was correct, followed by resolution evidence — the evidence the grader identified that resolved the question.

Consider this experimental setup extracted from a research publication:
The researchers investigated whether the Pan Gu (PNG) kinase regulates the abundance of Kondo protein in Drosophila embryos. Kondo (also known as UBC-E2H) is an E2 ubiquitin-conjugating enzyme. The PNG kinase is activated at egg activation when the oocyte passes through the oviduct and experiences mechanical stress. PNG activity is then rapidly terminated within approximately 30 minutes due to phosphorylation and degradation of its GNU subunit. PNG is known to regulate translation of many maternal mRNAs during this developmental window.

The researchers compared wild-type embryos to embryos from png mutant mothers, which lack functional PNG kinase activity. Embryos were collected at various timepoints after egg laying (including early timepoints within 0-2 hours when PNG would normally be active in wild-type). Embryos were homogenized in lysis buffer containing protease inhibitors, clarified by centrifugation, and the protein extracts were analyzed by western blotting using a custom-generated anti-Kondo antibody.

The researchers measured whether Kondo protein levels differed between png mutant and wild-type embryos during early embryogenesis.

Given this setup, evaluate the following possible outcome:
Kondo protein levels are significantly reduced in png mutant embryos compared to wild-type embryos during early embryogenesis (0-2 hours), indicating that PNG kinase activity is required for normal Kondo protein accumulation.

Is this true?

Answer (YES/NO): YES